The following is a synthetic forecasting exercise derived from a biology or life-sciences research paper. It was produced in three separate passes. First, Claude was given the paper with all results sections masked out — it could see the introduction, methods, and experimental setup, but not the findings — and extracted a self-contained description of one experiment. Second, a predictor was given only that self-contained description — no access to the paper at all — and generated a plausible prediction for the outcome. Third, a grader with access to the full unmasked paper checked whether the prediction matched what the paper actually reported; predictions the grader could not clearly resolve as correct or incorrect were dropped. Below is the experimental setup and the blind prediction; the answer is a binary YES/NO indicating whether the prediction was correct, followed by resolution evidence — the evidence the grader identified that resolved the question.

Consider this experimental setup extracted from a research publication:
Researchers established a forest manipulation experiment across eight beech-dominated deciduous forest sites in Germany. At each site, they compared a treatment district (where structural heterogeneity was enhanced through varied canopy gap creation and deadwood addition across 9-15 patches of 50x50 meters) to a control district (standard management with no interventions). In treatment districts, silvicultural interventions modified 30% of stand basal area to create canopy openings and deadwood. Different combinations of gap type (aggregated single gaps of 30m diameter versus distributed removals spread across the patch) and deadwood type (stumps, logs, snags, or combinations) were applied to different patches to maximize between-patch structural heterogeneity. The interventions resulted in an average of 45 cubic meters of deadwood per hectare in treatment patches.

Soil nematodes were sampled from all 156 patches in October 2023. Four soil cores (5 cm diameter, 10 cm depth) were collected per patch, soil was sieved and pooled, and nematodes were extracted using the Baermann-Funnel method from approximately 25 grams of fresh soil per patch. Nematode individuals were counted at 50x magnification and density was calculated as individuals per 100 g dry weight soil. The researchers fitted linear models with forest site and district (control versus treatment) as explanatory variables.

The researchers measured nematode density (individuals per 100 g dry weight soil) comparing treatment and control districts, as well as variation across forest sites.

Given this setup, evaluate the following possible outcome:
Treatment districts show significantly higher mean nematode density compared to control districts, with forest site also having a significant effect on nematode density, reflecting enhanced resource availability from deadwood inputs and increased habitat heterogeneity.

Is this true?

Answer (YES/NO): NO